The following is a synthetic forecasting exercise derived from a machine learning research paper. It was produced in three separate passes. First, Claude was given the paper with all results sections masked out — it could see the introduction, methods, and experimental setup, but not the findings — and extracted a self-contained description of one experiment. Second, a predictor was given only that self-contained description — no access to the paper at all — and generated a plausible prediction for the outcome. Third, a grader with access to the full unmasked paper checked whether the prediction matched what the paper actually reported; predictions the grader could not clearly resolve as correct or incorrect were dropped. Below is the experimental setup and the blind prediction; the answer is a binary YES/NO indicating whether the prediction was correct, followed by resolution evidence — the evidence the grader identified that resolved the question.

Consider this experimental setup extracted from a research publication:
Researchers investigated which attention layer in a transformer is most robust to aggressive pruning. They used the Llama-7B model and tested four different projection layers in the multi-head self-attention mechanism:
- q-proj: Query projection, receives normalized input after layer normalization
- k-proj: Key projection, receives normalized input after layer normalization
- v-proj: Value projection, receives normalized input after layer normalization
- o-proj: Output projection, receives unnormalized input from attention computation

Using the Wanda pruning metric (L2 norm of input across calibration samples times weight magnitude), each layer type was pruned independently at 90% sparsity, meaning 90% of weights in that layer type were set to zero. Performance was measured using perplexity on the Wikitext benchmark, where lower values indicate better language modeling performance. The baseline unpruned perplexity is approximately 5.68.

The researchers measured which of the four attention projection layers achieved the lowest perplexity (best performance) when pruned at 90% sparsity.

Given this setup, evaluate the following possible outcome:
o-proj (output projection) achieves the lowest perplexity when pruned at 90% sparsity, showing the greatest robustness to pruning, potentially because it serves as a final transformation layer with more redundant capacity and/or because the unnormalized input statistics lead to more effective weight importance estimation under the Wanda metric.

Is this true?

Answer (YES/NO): NO